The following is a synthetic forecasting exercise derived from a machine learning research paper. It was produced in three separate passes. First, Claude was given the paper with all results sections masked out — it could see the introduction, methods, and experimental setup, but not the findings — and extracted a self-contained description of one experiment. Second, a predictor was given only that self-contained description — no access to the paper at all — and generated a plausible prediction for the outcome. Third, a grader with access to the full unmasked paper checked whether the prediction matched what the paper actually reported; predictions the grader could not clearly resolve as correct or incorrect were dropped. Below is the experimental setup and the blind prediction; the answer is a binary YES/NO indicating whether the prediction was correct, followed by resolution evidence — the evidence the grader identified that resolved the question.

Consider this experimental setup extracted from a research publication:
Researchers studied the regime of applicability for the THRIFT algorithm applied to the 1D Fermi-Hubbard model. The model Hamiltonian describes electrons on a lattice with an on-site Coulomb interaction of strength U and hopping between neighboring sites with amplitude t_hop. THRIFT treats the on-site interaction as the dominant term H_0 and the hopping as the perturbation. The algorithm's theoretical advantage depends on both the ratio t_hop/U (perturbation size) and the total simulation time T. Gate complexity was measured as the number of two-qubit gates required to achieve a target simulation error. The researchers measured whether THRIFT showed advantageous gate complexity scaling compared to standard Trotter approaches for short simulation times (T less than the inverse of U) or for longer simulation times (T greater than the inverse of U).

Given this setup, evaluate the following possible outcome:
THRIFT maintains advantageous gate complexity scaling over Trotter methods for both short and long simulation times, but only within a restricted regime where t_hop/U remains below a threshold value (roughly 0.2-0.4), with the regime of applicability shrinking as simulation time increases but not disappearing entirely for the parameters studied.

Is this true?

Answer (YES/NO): NO